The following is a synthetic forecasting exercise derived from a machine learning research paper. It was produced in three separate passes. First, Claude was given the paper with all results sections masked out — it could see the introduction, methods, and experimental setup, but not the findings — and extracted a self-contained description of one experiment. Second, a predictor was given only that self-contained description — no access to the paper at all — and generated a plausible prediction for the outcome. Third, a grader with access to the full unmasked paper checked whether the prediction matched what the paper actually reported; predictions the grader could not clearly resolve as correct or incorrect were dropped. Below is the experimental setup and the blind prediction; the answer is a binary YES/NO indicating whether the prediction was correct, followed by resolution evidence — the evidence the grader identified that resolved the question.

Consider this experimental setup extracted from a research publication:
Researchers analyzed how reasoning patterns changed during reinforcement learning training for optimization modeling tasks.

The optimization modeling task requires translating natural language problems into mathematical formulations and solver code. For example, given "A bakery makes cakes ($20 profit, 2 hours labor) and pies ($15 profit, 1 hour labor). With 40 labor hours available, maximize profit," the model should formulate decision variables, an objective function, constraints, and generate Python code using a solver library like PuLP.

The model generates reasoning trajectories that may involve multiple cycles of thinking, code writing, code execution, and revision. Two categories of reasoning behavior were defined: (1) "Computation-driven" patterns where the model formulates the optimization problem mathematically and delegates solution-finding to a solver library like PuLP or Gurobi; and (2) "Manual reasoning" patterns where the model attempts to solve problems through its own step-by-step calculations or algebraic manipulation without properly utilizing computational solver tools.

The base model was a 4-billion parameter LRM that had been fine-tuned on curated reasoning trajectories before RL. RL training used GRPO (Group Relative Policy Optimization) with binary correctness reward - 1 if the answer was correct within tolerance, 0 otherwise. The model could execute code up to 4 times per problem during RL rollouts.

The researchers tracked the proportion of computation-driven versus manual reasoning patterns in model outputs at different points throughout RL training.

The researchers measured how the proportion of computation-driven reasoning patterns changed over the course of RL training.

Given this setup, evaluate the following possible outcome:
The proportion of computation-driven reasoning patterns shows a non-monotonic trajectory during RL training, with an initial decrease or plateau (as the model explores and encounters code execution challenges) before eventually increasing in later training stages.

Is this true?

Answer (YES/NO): NO